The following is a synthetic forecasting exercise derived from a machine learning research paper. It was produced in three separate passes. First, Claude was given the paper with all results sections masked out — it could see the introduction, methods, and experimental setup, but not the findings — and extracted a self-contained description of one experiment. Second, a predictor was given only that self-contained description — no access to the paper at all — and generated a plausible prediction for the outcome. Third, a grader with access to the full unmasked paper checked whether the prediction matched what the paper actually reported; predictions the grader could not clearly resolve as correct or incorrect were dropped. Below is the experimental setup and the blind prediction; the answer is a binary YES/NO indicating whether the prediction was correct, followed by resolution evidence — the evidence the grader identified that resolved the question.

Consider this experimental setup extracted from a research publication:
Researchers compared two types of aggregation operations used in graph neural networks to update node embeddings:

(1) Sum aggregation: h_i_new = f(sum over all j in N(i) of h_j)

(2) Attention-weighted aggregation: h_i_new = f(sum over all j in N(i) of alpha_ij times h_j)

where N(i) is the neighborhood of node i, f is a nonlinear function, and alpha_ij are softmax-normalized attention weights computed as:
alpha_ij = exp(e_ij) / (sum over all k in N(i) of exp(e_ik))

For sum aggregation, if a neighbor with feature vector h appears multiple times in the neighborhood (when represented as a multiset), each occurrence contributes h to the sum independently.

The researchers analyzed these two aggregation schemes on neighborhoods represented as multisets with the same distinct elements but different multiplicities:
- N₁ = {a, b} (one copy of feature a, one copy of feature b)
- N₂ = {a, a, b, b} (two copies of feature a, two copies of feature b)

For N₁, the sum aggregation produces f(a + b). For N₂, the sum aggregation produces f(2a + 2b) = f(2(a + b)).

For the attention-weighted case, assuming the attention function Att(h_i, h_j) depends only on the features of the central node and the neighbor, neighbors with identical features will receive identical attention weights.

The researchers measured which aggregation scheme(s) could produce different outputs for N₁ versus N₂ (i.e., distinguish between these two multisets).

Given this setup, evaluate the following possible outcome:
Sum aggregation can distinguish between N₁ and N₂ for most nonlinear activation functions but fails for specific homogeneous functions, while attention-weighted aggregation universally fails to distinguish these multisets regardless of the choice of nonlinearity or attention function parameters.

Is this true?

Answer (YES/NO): NO